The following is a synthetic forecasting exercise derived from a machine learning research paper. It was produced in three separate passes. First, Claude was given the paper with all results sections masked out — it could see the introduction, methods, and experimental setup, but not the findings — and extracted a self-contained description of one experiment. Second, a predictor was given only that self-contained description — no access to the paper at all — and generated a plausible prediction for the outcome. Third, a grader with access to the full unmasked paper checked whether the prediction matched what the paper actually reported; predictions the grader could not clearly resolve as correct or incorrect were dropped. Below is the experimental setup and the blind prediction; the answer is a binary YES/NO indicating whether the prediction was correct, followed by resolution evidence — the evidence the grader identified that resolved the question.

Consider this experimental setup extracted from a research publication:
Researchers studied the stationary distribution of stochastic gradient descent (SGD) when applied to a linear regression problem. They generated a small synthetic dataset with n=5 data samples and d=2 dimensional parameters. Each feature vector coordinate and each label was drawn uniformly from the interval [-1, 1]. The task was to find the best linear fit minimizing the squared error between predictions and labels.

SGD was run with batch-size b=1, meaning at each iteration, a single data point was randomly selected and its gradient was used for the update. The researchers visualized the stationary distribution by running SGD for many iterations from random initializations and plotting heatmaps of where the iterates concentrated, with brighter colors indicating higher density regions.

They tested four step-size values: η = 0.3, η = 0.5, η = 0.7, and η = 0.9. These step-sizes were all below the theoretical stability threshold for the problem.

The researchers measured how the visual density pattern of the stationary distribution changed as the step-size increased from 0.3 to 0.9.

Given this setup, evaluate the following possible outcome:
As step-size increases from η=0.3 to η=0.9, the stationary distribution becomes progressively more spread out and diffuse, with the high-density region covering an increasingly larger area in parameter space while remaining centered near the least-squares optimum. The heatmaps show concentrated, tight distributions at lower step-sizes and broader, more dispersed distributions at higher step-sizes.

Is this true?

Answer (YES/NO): NO